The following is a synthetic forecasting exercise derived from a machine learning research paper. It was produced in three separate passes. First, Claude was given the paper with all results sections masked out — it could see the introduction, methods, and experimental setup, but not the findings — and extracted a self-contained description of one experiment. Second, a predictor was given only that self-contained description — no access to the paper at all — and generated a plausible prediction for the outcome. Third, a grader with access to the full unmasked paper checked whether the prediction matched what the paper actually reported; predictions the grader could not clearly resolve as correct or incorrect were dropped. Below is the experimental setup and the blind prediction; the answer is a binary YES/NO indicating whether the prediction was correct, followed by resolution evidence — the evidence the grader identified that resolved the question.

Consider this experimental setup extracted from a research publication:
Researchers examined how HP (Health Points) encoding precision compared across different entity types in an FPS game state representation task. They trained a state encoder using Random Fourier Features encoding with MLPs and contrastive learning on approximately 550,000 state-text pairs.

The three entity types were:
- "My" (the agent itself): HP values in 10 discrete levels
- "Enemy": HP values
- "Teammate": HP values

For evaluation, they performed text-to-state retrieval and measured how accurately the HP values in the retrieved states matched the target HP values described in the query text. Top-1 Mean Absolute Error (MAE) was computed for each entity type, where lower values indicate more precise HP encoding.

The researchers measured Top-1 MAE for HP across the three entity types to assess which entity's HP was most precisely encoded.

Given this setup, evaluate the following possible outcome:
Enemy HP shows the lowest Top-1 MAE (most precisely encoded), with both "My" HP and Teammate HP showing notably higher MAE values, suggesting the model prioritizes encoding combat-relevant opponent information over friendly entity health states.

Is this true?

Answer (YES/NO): NO